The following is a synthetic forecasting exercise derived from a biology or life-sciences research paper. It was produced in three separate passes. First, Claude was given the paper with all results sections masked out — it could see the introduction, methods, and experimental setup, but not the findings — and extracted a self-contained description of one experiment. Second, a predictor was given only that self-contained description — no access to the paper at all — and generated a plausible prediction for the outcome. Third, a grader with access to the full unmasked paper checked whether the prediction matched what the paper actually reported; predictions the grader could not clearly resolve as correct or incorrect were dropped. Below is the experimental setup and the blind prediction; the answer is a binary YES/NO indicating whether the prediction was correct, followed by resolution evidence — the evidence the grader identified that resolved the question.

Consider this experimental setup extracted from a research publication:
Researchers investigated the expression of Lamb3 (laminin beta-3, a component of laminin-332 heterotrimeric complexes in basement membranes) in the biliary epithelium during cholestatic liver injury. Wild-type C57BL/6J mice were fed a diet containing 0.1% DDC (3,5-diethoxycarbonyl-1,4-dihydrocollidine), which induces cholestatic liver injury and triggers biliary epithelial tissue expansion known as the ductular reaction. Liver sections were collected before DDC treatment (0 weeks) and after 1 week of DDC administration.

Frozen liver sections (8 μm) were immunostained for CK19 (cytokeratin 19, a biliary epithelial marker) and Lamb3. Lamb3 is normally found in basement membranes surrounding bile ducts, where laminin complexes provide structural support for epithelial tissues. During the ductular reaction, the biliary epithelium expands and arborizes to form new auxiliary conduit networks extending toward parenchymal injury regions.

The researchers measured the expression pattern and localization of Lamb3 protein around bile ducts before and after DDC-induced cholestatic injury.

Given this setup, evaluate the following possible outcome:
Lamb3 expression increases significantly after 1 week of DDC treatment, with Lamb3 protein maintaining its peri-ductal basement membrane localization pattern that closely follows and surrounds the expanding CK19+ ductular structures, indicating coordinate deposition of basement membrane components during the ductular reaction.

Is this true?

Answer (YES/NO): YES